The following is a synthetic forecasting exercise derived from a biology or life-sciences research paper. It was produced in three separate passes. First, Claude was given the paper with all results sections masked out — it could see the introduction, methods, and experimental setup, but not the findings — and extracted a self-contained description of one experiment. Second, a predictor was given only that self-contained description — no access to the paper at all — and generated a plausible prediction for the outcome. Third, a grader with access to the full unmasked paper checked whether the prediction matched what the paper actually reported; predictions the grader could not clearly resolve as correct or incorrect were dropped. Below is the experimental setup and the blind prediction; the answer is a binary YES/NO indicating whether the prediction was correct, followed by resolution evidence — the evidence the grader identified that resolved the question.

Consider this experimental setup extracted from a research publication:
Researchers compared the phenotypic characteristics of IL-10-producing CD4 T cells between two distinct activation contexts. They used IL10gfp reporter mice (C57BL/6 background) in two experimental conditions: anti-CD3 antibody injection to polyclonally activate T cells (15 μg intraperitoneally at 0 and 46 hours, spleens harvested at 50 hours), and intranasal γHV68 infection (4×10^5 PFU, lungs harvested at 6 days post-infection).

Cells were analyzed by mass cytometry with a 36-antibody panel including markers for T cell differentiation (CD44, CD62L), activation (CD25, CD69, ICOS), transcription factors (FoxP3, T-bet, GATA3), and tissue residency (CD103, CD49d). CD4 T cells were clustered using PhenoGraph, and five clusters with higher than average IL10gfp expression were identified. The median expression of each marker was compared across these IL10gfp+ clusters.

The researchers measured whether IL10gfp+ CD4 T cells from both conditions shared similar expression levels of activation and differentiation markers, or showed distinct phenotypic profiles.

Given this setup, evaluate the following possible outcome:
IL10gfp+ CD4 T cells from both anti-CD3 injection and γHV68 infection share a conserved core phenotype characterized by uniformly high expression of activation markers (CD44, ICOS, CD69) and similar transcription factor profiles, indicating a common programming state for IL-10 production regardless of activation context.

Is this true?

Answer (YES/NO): NO